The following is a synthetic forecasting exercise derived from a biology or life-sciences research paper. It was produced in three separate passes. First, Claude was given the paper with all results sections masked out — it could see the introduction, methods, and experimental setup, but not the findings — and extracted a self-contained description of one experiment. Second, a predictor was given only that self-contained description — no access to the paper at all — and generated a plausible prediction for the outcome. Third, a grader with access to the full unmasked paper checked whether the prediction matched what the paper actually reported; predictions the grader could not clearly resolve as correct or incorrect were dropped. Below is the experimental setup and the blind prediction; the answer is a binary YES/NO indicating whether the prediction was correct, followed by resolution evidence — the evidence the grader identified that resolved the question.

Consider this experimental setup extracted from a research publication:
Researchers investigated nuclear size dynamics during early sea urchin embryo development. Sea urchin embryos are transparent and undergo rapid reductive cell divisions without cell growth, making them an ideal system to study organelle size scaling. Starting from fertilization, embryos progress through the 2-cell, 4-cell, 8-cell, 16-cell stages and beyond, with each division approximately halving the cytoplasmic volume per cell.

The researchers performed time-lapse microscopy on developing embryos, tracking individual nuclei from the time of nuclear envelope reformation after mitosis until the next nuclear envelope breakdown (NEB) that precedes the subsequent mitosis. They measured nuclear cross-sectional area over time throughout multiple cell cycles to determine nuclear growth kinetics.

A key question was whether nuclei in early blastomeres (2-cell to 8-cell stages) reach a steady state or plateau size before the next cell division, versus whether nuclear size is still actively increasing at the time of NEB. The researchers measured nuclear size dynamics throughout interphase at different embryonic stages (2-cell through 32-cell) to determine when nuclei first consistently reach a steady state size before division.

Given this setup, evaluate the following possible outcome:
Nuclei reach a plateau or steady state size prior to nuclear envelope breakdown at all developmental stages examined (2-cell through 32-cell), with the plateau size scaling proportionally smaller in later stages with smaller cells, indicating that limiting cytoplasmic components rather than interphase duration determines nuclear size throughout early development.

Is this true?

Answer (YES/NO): NO